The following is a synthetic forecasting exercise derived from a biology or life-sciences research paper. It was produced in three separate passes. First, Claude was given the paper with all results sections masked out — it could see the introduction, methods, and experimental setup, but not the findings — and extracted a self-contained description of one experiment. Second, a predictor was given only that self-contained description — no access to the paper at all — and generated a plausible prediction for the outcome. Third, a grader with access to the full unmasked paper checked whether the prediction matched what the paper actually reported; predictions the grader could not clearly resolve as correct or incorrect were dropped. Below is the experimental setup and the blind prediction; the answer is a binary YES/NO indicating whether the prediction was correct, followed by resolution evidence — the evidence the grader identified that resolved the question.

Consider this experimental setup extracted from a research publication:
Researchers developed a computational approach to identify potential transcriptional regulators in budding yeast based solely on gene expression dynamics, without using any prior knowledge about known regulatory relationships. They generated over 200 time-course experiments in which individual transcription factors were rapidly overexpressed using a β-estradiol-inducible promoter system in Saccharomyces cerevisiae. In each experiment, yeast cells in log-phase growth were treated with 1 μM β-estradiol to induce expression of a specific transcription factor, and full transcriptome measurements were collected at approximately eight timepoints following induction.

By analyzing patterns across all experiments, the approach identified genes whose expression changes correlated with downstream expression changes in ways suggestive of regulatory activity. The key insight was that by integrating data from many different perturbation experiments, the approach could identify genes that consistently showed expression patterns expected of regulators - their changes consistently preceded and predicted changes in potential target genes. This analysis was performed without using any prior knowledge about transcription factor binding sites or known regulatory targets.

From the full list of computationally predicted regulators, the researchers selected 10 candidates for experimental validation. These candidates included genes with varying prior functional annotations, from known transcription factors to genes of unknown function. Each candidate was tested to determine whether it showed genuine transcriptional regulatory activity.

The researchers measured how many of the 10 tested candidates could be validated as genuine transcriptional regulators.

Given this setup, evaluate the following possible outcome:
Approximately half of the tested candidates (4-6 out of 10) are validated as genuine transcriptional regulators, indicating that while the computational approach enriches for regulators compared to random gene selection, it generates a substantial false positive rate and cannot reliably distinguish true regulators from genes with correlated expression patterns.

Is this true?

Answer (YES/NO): NO